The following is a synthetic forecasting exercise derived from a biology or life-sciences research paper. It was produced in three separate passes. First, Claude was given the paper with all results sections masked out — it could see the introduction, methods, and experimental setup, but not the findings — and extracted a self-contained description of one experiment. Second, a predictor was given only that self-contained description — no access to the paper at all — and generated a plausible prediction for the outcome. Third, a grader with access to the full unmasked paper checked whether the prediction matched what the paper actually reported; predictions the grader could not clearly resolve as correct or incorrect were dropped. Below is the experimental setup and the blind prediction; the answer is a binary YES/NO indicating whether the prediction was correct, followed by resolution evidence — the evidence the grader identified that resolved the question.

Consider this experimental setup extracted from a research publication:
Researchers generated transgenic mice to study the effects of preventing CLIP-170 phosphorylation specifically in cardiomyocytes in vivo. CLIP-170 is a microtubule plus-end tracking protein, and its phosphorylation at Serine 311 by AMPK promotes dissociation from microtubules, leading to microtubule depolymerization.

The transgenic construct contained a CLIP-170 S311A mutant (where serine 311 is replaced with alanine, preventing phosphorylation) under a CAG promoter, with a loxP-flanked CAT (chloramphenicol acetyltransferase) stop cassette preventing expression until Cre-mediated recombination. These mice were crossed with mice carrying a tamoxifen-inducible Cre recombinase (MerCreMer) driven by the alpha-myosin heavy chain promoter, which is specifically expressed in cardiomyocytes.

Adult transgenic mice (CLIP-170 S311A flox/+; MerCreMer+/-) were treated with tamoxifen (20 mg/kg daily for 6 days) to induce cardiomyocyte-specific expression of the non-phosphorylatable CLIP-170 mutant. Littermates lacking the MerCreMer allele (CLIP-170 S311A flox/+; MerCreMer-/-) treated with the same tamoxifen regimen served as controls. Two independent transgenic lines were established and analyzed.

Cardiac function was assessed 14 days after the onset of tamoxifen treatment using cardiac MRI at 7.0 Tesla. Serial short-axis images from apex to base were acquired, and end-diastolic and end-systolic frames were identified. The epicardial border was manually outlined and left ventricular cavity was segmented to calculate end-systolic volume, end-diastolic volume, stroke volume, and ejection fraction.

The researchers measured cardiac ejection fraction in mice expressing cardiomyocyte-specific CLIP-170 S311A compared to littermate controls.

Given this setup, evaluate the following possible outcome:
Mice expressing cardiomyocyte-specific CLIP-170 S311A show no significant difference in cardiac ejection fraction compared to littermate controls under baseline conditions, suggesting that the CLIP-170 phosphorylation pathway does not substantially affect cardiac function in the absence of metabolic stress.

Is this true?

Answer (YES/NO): NO